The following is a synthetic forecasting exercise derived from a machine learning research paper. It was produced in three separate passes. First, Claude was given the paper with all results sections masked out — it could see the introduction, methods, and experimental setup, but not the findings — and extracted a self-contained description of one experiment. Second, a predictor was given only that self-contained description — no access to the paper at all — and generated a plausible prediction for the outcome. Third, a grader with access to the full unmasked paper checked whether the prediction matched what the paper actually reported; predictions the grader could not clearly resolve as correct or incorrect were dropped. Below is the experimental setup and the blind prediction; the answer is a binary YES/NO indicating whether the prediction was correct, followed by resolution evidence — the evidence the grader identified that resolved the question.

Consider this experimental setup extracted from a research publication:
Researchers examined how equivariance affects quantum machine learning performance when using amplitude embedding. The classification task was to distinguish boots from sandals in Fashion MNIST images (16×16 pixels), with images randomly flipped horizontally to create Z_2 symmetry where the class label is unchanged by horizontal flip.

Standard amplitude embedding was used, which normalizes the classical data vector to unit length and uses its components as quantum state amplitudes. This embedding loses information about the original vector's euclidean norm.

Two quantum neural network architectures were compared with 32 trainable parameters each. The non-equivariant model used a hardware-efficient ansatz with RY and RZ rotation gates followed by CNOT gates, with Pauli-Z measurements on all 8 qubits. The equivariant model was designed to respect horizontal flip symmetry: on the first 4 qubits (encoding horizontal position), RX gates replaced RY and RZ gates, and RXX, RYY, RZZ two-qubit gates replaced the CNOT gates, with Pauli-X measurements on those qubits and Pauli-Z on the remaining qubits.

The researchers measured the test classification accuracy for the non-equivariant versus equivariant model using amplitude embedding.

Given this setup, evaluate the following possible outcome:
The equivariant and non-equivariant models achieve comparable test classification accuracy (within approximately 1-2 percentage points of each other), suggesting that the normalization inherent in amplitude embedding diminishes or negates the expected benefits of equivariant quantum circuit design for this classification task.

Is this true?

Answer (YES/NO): NO